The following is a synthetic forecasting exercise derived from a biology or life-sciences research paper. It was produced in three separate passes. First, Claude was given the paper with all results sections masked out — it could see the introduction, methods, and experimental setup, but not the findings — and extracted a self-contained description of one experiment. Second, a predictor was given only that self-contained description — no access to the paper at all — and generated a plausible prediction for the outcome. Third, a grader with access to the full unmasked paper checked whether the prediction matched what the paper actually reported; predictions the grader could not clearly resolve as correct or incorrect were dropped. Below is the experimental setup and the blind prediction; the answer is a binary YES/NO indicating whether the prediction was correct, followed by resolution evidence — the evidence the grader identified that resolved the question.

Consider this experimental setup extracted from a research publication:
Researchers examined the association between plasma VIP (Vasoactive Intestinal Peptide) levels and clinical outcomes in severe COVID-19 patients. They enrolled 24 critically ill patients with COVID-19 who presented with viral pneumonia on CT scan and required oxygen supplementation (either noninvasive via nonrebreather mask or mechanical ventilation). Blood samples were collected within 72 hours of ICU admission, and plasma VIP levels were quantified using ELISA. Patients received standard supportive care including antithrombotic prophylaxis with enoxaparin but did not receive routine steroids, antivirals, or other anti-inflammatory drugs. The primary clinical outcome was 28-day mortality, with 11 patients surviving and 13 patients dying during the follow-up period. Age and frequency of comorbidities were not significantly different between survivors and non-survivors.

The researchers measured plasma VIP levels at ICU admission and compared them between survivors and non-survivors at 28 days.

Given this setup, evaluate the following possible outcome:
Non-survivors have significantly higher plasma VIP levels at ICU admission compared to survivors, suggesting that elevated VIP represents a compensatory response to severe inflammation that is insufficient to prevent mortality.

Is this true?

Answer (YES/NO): NO